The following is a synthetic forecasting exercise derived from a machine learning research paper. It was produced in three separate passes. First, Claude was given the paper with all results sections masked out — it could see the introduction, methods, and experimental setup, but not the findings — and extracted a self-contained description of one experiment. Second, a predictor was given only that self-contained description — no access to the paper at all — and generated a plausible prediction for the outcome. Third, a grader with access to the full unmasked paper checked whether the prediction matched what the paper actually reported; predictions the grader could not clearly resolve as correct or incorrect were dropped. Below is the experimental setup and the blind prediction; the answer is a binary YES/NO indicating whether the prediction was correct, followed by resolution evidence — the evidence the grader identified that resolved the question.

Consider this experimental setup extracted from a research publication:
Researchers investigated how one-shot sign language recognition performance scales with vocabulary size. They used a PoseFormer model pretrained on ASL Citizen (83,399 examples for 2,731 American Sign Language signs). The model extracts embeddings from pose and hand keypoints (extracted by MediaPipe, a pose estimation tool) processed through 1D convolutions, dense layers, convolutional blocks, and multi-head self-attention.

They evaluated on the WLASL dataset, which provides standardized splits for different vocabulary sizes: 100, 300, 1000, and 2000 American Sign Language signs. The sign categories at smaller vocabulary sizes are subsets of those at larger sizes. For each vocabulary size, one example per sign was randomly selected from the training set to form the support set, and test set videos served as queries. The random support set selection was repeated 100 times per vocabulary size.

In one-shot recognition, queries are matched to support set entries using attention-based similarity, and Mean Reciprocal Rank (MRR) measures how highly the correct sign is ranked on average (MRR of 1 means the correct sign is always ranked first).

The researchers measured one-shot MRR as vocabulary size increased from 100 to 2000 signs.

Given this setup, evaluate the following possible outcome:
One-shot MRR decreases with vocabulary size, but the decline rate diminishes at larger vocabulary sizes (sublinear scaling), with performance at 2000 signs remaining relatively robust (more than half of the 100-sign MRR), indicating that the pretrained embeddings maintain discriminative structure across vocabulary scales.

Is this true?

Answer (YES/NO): YES